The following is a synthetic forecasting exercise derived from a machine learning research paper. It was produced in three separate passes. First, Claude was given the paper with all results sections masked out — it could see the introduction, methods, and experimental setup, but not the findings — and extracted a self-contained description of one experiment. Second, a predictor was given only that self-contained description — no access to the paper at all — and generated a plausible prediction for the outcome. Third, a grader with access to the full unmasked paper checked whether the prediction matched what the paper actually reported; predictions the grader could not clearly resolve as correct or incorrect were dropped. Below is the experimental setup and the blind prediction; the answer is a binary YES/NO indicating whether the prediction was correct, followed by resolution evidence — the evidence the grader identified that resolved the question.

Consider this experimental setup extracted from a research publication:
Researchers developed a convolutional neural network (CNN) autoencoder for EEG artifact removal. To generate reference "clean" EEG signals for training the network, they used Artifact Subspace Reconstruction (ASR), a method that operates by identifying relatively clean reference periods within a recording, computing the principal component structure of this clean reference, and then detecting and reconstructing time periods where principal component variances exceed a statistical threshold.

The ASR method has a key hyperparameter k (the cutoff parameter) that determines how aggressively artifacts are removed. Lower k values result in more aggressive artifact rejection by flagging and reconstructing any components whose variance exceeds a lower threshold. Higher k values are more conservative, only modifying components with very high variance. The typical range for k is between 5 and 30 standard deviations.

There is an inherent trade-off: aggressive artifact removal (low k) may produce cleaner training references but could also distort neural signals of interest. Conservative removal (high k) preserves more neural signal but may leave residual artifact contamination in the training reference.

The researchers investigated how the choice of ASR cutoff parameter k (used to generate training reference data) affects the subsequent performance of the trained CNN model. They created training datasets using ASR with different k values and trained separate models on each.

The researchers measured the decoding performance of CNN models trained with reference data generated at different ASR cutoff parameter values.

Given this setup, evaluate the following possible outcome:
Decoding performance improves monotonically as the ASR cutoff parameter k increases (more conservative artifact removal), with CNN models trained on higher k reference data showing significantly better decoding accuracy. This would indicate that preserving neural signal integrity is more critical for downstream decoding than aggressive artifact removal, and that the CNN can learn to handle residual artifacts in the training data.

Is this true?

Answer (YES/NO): YES